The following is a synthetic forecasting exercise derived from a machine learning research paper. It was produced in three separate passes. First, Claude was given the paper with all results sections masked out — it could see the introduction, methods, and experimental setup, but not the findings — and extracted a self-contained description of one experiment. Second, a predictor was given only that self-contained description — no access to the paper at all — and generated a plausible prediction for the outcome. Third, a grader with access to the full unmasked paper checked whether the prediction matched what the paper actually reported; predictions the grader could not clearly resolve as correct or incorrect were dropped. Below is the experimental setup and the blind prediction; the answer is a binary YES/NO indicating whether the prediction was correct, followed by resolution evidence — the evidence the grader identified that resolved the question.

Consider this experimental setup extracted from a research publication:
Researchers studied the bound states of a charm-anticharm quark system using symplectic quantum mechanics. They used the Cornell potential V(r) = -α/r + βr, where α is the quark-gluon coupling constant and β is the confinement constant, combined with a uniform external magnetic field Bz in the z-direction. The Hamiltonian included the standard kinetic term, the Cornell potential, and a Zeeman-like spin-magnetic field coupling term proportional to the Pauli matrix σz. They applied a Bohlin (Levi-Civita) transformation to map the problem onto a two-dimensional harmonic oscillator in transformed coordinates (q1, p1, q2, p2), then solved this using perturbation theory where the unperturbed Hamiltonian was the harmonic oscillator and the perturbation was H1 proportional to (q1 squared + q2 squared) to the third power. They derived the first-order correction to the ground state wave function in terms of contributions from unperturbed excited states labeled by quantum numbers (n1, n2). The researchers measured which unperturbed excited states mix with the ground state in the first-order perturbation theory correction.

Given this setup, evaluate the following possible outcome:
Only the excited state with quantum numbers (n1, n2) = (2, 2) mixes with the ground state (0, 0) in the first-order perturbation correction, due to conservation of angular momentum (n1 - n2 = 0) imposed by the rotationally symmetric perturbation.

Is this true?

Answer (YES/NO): NO